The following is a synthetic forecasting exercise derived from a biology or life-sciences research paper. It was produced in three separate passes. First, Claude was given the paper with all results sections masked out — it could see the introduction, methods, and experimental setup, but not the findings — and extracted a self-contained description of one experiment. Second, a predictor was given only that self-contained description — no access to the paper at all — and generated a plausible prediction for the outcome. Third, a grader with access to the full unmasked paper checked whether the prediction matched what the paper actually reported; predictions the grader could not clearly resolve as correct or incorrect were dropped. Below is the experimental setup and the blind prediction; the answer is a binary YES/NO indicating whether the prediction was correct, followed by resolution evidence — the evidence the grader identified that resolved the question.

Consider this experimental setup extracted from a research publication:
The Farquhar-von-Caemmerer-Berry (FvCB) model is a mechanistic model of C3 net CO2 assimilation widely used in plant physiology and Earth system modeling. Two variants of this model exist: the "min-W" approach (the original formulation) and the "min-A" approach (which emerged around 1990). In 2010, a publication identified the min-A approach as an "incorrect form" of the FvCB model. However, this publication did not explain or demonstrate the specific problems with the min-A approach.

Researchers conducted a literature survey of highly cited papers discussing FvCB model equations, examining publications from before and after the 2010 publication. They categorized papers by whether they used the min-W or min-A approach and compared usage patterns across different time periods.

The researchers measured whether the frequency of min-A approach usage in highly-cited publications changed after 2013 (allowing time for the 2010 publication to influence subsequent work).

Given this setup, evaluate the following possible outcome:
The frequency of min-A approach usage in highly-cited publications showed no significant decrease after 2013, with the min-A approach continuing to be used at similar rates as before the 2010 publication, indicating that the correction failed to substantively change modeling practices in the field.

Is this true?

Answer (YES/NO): YES